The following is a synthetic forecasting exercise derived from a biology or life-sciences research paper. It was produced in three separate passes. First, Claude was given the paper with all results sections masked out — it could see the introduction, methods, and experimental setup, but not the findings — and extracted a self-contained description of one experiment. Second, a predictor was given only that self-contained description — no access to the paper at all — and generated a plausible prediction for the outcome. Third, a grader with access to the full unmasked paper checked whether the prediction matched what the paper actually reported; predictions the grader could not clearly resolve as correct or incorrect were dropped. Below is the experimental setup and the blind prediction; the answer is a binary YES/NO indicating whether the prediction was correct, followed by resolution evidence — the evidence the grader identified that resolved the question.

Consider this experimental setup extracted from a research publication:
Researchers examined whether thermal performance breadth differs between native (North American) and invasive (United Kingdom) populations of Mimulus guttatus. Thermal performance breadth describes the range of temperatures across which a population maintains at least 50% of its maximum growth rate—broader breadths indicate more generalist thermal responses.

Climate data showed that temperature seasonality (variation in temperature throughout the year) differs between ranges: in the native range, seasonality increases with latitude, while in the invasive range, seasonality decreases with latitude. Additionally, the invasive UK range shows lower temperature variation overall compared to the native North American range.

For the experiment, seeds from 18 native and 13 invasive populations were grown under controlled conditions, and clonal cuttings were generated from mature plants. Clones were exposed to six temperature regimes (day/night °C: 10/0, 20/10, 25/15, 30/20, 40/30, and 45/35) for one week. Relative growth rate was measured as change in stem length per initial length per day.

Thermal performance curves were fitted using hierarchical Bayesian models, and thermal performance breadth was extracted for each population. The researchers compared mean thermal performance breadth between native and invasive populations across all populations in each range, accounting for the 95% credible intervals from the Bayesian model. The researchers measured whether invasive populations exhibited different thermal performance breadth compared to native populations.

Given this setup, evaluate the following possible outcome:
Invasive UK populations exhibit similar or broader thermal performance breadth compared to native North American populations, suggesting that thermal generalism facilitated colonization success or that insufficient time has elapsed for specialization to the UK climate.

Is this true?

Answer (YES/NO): YES